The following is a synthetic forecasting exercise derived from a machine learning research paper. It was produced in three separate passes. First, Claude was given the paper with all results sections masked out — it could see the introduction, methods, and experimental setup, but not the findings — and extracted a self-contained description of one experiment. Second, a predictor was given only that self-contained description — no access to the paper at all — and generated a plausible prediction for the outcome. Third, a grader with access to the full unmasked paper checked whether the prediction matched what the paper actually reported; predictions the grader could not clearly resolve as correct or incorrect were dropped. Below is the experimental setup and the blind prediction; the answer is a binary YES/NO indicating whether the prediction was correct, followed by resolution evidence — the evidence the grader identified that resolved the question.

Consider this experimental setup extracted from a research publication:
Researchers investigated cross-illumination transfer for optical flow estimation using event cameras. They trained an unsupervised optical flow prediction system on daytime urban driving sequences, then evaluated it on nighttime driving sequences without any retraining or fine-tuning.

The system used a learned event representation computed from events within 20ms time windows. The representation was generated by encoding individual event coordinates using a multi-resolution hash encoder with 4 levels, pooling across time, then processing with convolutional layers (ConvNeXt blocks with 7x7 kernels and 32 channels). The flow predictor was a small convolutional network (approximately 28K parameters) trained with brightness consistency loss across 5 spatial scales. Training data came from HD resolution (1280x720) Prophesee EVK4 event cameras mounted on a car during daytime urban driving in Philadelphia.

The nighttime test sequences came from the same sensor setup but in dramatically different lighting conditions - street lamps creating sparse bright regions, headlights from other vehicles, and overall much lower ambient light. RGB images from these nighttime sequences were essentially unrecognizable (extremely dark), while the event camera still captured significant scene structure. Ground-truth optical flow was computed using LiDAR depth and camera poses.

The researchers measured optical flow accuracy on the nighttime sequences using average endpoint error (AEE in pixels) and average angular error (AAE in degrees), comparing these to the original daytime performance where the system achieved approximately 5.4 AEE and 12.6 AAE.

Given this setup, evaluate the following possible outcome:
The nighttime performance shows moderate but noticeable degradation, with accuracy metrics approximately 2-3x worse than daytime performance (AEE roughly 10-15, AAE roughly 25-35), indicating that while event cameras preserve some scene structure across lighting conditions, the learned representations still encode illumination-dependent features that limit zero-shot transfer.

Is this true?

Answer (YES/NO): NO